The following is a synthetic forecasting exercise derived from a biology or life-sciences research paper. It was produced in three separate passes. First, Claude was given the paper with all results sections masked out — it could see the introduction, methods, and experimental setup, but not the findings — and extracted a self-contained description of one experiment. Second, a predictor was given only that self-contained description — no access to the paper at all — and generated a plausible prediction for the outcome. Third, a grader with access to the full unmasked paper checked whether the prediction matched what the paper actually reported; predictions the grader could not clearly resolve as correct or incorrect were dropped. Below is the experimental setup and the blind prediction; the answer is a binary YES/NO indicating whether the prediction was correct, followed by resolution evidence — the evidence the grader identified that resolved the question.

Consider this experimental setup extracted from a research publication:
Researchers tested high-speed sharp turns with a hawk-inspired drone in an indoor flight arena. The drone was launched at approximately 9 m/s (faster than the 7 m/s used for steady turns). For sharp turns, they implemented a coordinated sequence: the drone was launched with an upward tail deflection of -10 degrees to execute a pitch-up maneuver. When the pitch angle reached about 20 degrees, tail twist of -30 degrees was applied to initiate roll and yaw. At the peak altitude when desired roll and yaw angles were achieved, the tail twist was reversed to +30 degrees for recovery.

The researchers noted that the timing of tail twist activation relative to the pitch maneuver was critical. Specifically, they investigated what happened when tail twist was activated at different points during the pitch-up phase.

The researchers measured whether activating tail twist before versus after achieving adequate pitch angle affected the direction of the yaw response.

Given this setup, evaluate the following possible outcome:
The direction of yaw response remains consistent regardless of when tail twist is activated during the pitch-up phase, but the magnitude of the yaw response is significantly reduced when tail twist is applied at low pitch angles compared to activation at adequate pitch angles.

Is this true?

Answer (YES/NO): NO